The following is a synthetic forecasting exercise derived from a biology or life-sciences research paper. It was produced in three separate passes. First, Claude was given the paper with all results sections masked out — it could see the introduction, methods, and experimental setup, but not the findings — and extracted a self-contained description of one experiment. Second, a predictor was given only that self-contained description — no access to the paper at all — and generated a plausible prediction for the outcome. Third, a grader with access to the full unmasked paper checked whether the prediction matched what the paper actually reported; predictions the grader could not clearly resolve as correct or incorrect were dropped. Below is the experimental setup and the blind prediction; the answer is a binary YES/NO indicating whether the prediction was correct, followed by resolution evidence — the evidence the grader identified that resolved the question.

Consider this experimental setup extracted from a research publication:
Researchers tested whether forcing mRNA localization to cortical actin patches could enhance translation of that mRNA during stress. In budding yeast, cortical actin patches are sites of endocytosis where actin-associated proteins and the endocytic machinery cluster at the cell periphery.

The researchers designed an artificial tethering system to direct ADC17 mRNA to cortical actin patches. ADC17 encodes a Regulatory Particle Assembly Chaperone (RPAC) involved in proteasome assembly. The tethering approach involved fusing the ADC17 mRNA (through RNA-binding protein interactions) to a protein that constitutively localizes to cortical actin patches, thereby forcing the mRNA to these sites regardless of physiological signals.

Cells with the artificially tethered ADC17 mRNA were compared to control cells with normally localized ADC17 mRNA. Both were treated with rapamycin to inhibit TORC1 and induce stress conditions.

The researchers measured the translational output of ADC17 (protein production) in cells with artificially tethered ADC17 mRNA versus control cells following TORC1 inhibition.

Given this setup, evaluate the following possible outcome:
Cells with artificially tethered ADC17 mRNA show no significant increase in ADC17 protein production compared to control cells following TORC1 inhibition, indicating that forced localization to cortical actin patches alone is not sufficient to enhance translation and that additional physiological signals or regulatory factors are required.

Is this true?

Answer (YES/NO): NO